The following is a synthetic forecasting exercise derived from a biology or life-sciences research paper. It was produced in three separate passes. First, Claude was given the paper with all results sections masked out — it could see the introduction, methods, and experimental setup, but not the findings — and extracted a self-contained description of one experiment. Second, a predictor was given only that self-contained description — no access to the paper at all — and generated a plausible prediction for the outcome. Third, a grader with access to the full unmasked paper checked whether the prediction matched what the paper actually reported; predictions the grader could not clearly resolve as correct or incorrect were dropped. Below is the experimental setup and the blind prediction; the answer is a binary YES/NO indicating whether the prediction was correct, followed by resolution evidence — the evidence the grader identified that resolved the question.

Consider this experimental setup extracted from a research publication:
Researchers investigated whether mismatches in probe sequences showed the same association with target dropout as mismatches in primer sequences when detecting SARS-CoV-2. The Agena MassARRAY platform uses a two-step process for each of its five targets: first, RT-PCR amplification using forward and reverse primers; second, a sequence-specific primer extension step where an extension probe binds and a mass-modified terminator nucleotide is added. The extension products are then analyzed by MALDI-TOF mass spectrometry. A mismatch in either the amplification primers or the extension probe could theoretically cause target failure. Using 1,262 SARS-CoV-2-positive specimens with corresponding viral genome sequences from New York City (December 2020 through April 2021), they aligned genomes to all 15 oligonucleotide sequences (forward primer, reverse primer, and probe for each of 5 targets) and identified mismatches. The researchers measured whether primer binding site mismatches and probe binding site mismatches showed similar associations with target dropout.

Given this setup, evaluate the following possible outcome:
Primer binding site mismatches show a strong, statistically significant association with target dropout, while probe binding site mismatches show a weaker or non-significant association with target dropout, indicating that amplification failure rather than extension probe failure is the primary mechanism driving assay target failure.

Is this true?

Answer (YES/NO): NO